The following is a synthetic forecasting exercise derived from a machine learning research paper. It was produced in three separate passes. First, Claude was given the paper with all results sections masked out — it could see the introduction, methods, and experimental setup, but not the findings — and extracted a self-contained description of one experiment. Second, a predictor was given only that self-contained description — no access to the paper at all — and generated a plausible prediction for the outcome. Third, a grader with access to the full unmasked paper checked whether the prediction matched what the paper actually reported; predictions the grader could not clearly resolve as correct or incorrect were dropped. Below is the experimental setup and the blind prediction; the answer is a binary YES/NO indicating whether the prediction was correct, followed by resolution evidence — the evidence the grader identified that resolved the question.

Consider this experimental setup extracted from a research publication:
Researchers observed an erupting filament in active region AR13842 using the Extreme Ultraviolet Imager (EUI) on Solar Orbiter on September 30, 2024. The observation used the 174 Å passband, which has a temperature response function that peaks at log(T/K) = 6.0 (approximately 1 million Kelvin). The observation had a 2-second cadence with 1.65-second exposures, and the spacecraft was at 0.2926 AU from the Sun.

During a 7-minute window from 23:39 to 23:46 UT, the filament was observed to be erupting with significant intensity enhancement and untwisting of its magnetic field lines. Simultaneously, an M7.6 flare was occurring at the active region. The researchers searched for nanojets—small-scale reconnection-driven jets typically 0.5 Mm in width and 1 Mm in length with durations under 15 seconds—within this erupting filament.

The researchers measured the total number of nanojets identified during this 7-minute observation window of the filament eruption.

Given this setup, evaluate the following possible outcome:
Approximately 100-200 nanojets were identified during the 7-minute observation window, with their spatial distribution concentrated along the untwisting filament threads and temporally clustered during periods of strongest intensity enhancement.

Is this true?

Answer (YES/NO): NO